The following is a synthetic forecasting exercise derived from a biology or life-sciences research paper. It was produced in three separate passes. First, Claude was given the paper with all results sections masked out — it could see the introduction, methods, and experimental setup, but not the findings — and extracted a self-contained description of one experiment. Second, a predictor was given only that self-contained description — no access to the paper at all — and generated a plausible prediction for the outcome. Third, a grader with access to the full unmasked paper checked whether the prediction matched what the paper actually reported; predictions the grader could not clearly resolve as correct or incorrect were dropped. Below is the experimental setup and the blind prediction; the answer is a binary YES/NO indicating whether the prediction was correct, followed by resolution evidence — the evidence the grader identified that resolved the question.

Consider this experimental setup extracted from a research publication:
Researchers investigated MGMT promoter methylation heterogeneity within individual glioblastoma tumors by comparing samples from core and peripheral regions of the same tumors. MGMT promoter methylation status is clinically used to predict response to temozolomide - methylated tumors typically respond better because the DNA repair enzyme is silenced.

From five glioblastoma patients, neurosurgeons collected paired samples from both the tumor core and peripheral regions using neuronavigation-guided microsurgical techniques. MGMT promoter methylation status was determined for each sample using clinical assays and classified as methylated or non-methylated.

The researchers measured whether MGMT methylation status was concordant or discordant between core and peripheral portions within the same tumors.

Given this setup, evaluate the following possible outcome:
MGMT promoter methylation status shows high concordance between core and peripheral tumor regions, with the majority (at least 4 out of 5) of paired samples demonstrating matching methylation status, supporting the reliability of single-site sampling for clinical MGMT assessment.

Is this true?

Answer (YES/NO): NO